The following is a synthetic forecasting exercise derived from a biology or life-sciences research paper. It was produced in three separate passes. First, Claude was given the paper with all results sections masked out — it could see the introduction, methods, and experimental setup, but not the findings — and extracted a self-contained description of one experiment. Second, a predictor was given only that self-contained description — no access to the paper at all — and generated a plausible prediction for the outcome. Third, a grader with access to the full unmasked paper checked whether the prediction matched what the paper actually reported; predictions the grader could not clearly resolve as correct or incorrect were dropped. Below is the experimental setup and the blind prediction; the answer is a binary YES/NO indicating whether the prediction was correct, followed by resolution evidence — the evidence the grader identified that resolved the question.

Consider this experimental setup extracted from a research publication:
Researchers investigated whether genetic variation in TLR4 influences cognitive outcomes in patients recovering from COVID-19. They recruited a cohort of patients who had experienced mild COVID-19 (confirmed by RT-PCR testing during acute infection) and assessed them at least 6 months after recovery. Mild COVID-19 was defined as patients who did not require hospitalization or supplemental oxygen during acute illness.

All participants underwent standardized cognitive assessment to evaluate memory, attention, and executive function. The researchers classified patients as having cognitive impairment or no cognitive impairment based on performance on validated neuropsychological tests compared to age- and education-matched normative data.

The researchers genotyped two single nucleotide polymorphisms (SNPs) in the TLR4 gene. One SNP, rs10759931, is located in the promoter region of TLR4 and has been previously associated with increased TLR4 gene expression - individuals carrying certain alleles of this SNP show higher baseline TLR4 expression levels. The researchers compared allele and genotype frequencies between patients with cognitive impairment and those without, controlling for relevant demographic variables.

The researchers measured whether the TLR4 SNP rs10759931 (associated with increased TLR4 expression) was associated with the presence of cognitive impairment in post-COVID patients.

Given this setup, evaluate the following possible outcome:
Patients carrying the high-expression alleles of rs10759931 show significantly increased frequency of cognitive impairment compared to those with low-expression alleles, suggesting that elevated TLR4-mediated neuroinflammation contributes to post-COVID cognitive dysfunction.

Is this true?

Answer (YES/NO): YES